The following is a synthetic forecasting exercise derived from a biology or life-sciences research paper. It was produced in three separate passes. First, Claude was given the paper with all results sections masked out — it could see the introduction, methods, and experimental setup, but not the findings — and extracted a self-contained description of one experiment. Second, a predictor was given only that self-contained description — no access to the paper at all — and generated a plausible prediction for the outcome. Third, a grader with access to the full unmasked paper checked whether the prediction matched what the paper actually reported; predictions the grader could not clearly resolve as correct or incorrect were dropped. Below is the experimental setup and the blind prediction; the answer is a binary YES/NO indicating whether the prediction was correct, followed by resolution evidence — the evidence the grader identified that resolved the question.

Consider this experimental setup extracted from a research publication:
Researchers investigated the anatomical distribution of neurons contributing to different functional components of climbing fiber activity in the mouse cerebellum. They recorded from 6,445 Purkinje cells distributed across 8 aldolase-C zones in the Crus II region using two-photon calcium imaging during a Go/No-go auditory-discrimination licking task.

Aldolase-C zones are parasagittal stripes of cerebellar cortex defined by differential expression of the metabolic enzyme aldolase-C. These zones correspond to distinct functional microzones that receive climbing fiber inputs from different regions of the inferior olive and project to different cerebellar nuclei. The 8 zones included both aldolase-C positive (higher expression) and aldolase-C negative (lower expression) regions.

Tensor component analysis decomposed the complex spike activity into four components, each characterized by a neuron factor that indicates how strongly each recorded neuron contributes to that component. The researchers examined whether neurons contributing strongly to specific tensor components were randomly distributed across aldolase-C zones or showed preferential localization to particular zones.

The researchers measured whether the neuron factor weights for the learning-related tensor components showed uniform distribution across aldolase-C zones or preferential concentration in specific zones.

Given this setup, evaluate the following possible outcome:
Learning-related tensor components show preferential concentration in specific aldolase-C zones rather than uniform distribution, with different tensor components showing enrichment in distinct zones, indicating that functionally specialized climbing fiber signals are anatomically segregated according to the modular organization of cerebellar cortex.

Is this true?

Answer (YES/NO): YES